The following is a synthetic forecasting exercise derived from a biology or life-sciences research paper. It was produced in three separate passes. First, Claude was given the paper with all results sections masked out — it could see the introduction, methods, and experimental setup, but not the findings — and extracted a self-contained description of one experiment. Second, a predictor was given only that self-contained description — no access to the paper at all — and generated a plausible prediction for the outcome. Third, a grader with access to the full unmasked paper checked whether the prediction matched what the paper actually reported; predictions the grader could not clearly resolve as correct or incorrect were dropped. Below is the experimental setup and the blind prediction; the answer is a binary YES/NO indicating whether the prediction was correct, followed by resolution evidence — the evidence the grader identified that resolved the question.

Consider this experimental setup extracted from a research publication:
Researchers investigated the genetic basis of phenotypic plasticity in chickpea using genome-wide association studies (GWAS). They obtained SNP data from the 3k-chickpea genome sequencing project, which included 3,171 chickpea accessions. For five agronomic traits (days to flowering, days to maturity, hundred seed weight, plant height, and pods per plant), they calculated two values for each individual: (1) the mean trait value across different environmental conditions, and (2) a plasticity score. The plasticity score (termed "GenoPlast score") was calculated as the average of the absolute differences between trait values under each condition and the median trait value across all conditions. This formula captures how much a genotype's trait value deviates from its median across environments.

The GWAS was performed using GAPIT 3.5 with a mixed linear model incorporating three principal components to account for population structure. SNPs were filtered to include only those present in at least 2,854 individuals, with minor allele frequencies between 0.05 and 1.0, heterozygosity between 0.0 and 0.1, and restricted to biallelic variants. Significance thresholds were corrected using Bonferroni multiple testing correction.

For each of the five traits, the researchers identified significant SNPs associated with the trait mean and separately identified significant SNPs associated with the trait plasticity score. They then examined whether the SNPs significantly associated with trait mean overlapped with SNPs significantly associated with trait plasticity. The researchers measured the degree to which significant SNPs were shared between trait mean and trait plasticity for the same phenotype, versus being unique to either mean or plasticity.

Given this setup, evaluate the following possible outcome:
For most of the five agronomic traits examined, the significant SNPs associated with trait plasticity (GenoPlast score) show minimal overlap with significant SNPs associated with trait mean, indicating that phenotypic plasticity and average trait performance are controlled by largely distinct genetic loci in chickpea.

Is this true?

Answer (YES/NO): YES